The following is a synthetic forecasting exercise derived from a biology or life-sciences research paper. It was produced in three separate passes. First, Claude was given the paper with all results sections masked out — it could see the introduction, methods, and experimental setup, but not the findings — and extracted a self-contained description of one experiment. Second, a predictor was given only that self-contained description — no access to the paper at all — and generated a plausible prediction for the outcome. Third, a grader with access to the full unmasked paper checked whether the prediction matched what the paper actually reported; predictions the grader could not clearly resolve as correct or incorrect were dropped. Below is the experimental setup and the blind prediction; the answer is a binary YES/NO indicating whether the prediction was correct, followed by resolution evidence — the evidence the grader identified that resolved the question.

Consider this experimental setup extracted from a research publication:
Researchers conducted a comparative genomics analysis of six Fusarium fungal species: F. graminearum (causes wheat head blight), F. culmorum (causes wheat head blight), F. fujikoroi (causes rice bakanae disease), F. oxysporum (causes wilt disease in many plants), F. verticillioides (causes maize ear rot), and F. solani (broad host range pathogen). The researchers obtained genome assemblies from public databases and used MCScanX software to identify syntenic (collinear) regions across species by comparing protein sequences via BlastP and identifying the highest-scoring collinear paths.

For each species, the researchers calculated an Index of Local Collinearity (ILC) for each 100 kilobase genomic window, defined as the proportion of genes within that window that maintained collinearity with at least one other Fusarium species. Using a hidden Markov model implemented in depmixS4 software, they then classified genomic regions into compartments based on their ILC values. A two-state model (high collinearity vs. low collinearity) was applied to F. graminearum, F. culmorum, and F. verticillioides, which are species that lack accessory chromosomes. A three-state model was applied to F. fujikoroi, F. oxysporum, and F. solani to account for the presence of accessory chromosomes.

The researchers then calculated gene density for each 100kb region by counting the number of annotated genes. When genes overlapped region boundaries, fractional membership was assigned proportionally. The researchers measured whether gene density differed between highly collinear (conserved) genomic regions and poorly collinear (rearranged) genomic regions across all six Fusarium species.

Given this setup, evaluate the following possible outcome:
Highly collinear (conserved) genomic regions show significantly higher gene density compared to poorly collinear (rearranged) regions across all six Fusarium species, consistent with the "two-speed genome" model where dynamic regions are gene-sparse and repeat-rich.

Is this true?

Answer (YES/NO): NO